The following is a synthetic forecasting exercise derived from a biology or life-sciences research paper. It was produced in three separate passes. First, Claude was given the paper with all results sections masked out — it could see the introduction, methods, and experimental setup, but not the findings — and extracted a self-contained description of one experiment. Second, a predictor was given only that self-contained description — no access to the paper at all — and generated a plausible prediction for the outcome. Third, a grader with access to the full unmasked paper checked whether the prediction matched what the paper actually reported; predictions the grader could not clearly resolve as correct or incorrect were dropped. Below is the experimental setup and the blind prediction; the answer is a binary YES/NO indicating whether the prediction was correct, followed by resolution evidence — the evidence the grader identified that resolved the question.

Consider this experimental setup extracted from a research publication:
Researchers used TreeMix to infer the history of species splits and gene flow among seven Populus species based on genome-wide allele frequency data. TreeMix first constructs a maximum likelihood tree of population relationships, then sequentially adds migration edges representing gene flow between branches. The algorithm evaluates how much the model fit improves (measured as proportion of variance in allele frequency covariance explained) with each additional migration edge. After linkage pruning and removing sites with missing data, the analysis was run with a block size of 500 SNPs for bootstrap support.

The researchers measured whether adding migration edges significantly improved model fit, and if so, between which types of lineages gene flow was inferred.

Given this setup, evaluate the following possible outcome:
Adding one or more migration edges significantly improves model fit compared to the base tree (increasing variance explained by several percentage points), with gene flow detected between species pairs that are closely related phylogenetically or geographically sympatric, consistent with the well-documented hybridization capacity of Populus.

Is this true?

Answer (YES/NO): YES